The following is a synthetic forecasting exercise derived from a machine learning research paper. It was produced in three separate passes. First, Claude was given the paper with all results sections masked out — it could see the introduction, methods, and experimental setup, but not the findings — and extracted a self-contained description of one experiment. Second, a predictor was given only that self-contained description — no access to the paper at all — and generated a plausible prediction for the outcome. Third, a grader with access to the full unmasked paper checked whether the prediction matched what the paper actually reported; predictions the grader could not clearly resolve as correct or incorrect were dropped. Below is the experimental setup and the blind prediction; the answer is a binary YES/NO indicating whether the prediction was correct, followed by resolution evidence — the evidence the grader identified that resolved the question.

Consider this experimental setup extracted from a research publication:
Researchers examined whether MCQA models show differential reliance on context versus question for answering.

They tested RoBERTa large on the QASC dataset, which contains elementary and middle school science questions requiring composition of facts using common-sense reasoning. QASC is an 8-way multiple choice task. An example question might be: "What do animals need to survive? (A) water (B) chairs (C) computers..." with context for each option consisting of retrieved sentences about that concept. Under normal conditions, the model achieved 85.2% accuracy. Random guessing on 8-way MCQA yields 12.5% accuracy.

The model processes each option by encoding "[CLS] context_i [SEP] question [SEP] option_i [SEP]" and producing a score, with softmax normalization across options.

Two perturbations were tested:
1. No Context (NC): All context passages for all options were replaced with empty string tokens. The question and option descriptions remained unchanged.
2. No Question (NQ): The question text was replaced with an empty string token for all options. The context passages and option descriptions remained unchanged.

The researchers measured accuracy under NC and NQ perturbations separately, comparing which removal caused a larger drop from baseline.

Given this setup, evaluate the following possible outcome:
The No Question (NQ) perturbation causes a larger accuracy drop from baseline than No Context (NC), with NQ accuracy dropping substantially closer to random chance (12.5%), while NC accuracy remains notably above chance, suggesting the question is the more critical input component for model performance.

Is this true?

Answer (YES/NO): YES